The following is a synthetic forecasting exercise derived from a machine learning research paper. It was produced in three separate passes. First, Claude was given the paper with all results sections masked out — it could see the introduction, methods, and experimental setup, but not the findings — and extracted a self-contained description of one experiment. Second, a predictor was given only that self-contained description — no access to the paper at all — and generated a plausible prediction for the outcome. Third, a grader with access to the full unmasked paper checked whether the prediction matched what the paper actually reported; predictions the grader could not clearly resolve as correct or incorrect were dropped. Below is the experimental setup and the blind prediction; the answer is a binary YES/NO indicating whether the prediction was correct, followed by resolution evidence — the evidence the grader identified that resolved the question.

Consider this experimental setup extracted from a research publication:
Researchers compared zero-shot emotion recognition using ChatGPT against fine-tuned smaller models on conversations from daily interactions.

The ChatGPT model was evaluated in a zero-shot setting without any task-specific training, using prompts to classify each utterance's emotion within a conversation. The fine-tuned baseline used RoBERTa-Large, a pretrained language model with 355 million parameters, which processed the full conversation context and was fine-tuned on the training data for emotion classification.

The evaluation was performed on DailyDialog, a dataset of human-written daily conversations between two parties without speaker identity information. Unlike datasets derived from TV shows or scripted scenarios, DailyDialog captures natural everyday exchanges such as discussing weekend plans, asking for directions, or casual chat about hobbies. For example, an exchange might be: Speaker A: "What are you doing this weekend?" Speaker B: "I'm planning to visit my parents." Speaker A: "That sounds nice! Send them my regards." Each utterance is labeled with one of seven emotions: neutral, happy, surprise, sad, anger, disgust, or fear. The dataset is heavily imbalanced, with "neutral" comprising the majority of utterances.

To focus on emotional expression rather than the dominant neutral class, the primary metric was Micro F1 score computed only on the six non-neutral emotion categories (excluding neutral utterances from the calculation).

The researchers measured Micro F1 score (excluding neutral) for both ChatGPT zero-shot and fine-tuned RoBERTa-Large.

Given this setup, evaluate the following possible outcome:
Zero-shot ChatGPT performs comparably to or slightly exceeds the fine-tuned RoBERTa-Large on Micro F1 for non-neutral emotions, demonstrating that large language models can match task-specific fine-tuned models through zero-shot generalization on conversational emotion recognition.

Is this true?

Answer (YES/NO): NO